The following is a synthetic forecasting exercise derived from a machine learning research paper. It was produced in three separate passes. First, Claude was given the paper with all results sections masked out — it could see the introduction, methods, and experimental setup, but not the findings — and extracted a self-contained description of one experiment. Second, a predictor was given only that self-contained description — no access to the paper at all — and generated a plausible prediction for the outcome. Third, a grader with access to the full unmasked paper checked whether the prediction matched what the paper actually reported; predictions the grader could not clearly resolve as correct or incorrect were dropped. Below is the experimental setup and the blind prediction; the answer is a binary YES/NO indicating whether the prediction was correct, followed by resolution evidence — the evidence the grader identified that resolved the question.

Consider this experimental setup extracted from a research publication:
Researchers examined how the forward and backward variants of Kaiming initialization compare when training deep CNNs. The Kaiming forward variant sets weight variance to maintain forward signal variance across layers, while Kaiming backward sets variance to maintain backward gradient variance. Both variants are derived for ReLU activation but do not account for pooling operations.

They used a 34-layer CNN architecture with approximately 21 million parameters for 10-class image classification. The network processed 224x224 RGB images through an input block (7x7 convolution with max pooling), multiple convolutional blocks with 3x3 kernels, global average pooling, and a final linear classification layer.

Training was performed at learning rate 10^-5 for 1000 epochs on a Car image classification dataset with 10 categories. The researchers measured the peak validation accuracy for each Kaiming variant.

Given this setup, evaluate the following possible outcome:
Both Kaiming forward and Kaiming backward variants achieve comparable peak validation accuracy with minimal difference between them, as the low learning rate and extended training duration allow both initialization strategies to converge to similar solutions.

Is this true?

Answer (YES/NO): NO